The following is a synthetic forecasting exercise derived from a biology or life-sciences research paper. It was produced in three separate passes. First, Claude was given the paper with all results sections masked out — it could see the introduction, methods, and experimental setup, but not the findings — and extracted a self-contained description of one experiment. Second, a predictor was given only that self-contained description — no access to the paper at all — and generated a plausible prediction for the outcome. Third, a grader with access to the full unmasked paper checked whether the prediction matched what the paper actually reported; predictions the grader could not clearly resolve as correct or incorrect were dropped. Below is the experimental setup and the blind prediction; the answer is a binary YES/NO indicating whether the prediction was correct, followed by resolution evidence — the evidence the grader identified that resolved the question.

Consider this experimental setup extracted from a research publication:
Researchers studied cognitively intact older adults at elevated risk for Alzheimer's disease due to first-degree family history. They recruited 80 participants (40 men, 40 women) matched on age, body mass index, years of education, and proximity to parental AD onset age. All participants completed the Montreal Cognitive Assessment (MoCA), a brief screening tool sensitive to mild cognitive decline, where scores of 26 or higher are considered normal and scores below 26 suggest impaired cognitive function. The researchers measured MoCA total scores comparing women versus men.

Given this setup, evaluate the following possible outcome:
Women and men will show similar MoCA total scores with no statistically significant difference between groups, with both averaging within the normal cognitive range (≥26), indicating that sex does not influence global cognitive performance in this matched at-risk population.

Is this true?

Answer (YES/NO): NO